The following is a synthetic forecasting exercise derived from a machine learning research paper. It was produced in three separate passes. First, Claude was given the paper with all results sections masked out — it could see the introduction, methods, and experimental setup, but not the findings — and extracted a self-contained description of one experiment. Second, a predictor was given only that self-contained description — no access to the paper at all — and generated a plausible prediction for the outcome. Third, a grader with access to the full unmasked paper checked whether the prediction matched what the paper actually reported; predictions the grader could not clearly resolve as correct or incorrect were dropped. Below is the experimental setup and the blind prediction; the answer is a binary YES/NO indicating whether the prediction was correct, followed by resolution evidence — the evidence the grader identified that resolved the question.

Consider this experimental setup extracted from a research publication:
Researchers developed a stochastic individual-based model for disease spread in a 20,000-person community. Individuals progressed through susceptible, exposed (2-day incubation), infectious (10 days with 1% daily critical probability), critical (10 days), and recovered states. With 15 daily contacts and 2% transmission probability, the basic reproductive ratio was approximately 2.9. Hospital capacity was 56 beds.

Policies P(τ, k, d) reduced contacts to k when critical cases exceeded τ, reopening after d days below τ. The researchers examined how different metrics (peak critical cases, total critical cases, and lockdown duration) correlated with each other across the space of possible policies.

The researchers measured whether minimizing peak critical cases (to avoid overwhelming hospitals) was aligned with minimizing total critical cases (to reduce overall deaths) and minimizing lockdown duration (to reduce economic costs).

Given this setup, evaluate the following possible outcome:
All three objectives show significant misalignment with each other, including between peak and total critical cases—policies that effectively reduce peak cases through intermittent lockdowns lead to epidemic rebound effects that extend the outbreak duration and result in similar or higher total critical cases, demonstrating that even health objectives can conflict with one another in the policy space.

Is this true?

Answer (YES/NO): NO